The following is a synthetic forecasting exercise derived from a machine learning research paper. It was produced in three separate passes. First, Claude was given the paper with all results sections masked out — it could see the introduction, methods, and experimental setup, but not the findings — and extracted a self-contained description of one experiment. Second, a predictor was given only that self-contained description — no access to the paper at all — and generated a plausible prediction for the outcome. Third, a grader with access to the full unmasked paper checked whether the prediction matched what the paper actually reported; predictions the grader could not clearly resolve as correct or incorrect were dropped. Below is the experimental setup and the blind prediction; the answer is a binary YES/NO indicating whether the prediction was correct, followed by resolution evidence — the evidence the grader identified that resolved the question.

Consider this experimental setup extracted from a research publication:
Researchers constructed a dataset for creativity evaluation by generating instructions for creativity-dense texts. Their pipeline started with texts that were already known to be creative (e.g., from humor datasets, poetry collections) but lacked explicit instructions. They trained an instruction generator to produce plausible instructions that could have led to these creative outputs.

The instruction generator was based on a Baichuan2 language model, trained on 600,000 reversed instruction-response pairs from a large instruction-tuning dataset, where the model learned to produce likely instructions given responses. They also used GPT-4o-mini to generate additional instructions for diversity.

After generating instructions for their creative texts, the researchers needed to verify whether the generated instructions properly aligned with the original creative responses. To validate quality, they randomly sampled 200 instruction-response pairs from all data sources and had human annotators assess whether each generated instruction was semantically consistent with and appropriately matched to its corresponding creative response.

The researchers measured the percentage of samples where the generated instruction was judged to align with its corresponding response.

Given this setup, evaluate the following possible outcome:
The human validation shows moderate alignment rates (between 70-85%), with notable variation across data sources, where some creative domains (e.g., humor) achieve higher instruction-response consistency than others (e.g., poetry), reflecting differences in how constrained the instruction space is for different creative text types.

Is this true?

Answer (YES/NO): NO